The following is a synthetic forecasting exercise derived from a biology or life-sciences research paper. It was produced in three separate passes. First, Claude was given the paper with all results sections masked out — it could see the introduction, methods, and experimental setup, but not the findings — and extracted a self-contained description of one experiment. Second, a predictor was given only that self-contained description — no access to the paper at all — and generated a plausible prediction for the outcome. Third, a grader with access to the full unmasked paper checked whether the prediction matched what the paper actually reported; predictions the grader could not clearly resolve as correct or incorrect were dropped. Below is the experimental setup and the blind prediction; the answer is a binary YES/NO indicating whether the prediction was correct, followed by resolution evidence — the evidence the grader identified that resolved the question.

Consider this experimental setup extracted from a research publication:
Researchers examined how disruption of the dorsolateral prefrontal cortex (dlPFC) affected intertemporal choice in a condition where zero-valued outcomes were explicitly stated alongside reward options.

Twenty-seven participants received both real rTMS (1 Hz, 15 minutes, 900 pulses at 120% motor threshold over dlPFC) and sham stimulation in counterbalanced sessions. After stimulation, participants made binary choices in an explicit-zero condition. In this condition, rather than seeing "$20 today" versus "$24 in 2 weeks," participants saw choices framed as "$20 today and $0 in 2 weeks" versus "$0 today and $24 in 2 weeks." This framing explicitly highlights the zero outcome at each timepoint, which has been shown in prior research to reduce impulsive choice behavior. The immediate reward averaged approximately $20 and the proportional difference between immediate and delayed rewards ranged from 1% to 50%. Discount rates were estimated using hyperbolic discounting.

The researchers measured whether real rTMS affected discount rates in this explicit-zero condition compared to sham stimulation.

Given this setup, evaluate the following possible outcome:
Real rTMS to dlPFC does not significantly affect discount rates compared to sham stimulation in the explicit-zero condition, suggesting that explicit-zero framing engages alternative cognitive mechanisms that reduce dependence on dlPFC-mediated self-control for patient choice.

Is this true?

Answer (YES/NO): YES